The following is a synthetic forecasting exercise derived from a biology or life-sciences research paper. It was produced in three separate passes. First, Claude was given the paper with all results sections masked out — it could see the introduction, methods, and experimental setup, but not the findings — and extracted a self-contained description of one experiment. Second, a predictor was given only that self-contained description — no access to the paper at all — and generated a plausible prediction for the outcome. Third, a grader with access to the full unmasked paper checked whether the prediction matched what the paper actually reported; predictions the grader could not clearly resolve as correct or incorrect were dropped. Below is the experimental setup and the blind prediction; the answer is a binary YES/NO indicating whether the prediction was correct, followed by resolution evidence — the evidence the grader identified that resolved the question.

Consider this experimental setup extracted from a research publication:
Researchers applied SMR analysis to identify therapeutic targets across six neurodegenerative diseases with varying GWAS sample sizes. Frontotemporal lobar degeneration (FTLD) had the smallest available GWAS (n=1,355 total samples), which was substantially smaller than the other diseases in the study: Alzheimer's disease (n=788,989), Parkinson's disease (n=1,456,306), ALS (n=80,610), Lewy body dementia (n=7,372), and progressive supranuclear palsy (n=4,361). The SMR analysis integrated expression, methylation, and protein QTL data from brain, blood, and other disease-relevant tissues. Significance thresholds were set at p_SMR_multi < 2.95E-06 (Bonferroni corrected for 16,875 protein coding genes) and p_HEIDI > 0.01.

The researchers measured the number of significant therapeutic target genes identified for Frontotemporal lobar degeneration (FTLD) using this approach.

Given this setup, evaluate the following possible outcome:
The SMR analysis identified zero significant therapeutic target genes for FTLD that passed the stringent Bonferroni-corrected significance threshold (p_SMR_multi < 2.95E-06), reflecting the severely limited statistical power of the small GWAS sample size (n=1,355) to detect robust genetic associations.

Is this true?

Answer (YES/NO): YES